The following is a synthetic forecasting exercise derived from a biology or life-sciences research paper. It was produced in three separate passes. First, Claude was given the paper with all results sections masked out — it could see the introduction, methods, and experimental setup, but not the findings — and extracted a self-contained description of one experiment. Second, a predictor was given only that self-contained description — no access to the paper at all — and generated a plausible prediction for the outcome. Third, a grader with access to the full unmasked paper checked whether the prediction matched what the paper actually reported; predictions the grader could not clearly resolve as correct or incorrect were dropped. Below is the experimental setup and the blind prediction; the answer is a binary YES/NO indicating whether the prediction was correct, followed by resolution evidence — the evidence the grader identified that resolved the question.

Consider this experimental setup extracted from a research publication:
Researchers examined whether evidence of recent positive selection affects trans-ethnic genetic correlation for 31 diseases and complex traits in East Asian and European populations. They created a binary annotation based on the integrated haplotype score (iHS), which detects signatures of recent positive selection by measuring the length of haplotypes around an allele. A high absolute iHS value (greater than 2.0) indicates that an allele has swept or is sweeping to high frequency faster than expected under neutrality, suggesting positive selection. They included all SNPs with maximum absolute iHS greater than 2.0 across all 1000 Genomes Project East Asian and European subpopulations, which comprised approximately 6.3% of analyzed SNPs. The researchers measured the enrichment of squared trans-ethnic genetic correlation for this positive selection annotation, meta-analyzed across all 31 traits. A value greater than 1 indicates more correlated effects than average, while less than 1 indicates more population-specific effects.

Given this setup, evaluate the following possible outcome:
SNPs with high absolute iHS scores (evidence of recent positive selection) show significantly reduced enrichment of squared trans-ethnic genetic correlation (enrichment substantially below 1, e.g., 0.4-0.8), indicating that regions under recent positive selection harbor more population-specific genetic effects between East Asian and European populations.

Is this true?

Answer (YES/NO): NO